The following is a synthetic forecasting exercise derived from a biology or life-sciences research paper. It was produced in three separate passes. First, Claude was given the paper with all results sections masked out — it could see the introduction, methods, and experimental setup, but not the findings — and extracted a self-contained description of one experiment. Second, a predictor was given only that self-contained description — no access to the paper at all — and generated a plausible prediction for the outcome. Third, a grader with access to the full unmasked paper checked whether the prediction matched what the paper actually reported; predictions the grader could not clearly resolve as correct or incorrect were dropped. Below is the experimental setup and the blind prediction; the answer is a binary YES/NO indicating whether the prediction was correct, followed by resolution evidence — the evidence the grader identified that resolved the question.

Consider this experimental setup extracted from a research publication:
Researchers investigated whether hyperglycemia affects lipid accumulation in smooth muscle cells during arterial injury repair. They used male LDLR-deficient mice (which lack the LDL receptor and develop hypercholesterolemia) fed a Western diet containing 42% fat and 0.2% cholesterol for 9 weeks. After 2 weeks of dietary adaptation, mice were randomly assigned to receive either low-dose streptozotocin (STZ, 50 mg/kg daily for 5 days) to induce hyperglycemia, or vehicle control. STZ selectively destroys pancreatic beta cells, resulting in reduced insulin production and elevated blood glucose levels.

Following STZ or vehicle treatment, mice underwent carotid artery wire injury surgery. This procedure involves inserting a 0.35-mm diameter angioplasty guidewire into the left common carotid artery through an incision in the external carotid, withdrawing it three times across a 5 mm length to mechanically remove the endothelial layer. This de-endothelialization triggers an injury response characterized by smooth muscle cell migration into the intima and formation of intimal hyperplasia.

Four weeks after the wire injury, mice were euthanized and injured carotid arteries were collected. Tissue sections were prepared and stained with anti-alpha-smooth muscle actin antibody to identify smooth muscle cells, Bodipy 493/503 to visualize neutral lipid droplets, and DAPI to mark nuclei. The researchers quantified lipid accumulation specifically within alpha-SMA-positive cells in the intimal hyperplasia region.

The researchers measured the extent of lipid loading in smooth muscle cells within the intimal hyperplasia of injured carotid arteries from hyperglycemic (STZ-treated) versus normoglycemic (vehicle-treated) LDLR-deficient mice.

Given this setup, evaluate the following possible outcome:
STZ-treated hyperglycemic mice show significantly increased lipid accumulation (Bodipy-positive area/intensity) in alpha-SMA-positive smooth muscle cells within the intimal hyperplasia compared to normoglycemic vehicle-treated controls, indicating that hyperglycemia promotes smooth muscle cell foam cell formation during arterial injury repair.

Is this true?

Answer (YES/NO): YES